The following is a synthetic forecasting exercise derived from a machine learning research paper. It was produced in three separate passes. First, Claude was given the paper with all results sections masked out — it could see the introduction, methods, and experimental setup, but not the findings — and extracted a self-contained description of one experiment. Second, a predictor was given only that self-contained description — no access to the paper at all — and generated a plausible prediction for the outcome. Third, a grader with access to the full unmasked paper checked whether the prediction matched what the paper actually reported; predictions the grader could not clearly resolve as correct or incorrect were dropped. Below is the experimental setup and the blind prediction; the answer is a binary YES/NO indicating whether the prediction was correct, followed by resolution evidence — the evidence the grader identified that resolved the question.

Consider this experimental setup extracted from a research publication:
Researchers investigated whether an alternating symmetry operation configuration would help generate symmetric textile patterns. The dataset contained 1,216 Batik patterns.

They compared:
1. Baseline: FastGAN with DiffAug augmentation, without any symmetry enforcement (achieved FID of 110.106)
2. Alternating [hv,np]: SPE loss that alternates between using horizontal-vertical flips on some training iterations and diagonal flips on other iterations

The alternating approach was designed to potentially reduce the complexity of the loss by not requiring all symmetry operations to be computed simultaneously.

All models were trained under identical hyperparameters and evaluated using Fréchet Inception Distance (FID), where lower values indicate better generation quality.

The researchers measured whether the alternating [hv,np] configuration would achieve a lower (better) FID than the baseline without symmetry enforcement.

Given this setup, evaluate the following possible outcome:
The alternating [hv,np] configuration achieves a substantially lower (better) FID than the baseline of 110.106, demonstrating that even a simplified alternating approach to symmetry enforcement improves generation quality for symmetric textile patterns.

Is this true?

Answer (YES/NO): NO